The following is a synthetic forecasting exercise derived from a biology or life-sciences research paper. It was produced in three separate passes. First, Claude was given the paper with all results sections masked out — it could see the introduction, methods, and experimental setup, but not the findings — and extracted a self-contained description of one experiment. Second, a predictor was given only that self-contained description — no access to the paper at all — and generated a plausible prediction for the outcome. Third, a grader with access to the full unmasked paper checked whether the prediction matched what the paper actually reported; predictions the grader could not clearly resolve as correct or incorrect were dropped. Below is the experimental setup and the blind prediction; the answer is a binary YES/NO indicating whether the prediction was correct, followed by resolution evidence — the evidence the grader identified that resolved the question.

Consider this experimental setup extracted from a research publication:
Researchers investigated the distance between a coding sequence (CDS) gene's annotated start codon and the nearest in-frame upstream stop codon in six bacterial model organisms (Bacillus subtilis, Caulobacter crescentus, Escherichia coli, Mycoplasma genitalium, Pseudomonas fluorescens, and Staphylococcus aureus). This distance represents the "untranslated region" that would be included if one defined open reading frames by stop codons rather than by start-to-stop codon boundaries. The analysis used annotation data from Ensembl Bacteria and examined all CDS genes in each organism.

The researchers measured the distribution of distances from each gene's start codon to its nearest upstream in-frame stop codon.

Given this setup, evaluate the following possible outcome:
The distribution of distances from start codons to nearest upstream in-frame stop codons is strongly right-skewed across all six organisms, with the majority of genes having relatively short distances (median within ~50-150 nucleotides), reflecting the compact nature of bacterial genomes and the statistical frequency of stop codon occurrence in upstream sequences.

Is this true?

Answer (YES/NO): NO